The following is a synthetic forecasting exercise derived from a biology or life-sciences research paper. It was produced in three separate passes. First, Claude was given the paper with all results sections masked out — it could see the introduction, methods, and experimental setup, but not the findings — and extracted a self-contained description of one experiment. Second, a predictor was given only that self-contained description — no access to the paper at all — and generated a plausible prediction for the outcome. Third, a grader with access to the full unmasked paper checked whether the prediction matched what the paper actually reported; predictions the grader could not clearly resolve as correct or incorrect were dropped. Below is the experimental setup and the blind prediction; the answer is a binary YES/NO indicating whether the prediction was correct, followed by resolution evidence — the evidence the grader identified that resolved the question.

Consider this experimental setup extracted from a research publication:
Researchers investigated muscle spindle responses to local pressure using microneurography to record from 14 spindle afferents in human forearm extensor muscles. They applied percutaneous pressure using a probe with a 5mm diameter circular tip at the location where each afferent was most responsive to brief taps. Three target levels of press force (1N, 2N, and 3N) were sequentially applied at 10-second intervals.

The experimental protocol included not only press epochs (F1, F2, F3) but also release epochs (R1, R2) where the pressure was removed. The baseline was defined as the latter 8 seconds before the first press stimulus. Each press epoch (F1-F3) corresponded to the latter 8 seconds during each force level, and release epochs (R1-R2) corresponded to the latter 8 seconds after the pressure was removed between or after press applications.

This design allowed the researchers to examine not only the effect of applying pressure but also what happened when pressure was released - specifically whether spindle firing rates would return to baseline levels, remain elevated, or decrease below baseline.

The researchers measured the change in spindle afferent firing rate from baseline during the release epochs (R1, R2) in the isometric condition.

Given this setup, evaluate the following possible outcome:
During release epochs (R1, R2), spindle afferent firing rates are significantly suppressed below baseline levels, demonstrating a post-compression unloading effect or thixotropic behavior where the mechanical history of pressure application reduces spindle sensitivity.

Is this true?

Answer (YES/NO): YES